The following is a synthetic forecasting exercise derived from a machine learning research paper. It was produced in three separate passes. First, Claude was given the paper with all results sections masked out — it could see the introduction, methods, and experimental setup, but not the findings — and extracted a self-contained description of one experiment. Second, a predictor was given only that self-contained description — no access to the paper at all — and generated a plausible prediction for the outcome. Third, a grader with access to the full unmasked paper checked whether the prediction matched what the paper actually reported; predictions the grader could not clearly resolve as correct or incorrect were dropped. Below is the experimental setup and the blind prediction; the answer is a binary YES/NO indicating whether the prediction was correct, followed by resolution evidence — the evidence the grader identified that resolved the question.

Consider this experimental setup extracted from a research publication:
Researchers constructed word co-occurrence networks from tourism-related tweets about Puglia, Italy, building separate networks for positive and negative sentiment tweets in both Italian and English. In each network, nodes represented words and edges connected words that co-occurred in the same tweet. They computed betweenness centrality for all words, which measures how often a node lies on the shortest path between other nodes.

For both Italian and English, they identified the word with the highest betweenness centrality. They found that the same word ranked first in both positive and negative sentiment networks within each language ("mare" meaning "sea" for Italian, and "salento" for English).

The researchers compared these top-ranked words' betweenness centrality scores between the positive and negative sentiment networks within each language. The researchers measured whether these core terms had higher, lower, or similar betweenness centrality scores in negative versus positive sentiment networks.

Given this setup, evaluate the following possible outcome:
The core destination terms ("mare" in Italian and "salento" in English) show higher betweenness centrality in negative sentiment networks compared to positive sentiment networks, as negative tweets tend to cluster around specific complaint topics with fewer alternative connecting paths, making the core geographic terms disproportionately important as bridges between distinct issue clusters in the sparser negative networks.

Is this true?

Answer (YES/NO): YES